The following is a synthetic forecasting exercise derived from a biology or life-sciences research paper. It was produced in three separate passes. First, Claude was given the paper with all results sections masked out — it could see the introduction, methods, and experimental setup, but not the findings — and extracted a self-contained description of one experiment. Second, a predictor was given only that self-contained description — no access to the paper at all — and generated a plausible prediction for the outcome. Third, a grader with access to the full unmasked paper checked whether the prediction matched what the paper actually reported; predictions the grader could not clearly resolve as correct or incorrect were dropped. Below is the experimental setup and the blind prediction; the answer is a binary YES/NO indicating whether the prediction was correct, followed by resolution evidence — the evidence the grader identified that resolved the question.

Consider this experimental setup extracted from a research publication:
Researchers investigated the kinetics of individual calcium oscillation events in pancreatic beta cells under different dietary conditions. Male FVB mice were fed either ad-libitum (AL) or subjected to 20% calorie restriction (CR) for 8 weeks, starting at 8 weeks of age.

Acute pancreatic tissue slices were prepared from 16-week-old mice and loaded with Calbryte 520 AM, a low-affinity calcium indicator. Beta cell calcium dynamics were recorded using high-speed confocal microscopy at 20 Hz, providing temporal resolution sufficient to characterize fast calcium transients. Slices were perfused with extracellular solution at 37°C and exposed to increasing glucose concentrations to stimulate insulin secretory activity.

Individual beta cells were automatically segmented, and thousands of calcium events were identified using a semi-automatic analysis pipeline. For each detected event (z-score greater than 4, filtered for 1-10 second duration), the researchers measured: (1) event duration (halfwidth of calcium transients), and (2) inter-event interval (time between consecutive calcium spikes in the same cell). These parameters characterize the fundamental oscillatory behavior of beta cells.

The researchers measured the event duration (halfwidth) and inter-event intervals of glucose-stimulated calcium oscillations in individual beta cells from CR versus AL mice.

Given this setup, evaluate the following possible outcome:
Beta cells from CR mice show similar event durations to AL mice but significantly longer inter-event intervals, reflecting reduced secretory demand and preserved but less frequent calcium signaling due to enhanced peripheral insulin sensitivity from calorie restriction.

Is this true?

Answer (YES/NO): NO